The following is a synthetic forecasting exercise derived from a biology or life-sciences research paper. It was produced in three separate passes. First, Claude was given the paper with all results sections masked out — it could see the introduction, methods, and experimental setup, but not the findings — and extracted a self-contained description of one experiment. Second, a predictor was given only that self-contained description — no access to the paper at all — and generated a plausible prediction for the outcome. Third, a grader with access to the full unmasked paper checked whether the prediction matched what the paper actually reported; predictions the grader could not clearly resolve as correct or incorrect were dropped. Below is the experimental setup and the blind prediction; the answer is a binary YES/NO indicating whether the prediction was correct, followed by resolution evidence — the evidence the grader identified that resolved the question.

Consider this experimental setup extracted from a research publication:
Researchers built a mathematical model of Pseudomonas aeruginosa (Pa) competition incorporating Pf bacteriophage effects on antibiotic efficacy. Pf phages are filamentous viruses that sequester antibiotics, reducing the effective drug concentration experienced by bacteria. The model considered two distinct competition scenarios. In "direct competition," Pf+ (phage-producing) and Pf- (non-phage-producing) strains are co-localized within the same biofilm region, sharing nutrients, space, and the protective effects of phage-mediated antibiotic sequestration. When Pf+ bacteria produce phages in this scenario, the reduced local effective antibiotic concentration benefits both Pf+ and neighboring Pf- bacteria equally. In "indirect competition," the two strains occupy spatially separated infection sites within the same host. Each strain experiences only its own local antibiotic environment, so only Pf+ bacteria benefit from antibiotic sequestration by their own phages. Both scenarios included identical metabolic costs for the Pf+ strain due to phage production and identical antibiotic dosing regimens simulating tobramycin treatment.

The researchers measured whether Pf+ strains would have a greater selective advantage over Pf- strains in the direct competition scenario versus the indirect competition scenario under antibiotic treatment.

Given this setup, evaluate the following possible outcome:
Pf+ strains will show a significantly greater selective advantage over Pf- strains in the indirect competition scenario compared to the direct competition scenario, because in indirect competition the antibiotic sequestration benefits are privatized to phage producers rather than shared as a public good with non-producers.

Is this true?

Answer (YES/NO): YES